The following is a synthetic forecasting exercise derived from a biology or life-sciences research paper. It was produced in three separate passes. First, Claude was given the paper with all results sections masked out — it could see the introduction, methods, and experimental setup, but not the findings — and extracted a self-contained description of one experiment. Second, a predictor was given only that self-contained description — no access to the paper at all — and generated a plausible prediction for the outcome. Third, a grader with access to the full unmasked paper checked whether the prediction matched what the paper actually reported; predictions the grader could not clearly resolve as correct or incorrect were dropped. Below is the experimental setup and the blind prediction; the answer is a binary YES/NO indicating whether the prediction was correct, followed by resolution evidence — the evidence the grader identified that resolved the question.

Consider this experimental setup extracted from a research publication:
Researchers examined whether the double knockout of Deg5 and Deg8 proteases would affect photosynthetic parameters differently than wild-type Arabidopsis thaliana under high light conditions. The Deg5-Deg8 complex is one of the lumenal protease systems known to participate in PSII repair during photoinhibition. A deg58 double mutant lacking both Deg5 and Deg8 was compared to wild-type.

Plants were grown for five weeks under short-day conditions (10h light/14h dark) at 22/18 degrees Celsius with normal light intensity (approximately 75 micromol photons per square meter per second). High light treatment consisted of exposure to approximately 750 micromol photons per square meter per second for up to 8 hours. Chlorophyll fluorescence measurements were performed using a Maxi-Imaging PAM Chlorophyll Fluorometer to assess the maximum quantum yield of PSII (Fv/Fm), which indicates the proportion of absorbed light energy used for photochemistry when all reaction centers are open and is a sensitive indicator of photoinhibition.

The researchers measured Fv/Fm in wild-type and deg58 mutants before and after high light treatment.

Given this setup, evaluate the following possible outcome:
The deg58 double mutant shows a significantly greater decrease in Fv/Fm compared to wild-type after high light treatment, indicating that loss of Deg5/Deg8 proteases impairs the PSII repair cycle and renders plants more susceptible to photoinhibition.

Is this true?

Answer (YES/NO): NO